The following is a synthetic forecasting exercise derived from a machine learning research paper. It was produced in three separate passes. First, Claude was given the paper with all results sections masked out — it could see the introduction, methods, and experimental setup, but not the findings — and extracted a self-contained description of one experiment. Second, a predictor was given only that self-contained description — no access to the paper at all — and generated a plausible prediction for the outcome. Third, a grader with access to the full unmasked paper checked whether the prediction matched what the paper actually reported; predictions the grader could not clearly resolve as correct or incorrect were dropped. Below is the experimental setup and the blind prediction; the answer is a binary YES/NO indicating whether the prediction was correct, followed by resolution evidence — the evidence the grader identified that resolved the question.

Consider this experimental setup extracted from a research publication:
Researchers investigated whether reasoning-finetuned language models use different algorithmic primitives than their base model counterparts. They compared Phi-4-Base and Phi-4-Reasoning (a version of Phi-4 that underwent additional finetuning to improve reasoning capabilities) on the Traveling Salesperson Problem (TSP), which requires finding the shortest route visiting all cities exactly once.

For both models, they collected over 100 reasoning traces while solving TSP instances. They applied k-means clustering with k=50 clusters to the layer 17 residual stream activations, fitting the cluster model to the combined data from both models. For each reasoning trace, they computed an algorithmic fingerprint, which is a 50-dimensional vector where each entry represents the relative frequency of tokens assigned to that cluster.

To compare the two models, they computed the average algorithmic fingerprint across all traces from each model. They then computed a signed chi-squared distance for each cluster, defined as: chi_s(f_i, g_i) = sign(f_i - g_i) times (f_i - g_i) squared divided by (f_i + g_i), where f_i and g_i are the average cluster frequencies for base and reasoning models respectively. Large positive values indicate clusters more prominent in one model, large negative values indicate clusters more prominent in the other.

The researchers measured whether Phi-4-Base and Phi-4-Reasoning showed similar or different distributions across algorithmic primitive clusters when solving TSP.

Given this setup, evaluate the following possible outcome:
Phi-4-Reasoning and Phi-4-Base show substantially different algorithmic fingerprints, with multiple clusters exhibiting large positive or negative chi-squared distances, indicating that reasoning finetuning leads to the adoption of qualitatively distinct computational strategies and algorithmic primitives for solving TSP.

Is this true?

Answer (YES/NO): YES